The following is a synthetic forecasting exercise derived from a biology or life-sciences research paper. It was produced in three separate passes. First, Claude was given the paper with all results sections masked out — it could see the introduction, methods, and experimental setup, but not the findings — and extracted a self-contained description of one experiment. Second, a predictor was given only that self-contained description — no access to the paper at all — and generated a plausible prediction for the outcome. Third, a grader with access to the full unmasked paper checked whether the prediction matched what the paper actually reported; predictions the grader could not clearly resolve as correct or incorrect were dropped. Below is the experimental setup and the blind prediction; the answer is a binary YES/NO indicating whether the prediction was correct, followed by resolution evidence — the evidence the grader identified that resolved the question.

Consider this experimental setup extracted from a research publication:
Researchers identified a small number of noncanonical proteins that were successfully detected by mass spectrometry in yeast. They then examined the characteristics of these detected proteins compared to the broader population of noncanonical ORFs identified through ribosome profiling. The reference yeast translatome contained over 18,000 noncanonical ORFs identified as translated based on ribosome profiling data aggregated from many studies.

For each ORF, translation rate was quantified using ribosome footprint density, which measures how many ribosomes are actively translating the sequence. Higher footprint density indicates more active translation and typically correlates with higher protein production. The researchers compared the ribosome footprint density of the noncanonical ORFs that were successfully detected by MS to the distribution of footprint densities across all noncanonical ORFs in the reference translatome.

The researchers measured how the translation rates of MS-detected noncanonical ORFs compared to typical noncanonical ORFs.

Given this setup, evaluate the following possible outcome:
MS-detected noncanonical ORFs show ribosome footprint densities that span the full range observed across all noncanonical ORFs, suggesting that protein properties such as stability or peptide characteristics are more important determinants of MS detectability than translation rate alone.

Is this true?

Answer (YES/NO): NO